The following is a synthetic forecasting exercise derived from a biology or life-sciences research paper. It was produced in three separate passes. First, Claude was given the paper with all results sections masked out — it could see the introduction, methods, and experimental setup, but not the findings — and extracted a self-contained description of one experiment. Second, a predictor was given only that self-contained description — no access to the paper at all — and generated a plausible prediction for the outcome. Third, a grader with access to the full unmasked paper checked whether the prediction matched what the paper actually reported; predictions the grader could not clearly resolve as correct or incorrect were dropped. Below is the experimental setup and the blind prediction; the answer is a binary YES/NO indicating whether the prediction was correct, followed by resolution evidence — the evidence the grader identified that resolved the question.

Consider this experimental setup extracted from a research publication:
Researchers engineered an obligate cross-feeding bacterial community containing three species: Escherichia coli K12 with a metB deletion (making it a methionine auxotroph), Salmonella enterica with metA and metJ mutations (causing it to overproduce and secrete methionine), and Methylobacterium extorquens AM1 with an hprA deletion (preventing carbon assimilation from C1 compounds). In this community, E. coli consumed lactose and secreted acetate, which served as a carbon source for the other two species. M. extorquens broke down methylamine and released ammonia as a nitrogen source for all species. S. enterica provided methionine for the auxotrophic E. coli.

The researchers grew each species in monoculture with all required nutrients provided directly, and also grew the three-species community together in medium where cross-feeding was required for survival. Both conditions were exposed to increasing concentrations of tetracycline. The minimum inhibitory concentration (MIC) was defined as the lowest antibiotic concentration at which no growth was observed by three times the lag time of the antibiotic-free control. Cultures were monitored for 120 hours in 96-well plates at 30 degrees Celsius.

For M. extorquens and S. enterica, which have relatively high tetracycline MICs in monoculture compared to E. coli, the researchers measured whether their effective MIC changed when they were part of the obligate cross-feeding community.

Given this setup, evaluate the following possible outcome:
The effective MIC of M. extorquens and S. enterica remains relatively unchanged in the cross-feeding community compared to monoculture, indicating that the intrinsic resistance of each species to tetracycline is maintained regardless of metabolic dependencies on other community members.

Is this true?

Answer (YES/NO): NO